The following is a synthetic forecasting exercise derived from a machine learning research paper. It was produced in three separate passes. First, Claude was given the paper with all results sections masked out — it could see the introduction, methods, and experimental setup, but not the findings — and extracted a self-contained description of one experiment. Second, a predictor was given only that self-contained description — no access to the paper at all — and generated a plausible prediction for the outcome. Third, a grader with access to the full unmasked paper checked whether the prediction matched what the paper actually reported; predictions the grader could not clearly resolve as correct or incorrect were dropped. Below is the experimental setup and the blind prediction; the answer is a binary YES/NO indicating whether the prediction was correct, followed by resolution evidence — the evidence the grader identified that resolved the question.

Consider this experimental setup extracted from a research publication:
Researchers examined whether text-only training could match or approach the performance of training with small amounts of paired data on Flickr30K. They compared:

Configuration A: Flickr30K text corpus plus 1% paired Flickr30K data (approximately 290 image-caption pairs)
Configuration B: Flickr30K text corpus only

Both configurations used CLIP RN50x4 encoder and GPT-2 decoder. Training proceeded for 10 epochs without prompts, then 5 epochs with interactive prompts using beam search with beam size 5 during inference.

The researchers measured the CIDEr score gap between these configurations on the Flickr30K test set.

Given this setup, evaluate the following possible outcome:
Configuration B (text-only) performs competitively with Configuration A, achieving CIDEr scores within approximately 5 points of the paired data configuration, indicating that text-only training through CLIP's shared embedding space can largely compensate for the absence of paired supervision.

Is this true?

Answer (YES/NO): YES